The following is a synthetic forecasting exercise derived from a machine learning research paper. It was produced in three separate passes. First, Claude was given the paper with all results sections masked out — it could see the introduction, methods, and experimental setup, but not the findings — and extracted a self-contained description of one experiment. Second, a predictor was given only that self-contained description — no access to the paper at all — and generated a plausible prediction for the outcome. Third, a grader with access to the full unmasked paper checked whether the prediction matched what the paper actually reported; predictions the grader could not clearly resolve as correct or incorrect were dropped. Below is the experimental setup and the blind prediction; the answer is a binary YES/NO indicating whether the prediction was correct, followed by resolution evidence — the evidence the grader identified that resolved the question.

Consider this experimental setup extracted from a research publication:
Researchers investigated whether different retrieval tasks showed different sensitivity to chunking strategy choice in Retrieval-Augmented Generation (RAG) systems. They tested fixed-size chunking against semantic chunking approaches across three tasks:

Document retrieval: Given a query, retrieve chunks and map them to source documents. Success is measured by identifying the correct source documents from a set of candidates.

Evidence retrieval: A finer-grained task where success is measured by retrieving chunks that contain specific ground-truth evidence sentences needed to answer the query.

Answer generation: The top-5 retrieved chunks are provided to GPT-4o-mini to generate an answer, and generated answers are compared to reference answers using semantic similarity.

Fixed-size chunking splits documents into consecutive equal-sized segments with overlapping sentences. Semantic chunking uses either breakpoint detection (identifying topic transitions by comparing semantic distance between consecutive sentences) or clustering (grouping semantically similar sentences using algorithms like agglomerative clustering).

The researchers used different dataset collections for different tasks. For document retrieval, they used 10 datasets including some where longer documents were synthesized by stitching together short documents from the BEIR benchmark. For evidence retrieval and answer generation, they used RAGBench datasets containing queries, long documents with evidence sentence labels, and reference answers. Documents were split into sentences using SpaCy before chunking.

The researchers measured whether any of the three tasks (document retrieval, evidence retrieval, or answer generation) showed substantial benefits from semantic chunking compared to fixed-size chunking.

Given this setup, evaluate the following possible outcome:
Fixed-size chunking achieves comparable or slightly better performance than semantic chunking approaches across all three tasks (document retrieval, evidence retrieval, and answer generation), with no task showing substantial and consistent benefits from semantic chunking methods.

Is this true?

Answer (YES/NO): YES